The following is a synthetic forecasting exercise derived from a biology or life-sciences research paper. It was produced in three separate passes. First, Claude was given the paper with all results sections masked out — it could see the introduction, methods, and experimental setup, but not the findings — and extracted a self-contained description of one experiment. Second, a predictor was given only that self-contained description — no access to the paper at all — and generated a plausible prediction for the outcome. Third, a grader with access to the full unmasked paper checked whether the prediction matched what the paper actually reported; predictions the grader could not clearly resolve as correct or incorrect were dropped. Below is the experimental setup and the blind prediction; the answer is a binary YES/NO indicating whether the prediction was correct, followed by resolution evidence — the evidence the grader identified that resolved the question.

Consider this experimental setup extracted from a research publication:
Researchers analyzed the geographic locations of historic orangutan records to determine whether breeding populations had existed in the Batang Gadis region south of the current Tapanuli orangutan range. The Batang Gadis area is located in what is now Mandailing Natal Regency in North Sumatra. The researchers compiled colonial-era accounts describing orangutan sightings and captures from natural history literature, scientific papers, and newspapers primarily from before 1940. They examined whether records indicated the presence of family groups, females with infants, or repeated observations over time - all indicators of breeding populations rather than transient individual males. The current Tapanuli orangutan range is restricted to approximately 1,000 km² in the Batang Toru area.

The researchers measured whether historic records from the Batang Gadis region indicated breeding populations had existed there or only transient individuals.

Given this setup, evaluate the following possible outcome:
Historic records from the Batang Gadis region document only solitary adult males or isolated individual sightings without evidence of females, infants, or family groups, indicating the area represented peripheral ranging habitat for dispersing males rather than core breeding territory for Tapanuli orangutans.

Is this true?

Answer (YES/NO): NO